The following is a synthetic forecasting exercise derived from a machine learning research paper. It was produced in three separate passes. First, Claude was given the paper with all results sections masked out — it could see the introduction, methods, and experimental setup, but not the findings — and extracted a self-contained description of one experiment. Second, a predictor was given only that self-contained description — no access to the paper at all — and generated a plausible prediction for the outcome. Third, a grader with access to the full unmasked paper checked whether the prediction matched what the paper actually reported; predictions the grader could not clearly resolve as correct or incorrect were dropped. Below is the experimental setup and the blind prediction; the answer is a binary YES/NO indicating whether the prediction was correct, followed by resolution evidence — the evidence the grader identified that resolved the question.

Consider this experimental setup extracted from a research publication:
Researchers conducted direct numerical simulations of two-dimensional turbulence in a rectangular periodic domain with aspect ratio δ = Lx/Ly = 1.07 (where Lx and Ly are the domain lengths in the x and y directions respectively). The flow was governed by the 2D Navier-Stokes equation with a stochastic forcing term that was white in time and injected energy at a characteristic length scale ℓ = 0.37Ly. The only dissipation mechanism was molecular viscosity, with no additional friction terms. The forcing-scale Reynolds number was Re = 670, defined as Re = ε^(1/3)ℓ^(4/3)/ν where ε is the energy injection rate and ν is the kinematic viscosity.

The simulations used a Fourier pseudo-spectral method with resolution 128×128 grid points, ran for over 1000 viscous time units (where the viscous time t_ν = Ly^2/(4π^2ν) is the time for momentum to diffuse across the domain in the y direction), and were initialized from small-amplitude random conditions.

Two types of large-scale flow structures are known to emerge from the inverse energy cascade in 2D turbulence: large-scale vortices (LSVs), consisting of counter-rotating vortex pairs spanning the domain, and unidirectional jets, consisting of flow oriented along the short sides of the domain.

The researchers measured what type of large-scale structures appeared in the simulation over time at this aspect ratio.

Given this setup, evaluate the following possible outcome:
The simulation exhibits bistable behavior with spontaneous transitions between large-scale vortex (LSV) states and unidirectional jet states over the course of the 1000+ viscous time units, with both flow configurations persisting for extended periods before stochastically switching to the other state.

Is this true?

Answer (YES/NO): YES